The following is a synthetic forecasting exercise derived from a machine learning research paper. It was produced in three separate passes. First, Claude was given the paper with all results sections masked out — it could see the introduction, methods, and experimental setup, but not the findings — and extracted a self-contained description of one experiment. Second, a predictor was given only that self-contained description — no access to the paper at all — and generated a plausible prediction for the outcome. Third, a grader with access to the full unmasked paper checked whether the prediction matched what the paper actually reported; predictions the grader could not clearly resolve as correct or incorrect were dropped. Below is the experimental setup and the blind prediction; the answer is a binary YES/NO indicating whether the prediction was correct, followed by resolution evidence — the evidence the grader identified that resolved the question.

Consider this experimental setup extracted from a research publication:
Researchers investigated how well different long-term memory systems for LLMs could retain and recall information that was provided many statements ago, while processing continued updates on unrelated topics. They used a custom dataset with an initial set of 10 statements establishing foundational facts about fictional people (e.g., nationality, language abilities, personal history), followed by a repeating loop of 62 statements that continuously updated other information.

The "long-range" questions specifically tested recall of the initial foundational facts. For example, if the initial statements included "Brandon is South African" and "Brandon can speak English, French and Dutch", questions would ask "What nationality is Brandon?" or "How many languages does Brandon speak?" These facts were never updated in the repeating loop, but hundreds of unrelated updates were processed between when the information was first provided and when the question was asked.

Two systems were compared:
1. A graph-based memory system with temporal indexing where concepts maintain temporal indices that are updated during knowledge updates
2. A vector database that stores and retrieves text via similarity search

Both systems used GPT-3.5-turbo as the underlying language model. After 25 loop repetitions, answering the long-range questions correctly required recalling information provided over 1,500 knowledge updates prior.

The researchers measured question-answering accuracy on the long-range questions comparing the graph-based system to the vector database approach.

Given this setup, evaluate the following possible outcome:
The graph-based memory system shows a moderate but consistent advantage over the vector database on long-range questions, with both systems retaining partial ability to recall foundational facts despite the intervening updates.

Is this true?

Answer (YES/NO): NO